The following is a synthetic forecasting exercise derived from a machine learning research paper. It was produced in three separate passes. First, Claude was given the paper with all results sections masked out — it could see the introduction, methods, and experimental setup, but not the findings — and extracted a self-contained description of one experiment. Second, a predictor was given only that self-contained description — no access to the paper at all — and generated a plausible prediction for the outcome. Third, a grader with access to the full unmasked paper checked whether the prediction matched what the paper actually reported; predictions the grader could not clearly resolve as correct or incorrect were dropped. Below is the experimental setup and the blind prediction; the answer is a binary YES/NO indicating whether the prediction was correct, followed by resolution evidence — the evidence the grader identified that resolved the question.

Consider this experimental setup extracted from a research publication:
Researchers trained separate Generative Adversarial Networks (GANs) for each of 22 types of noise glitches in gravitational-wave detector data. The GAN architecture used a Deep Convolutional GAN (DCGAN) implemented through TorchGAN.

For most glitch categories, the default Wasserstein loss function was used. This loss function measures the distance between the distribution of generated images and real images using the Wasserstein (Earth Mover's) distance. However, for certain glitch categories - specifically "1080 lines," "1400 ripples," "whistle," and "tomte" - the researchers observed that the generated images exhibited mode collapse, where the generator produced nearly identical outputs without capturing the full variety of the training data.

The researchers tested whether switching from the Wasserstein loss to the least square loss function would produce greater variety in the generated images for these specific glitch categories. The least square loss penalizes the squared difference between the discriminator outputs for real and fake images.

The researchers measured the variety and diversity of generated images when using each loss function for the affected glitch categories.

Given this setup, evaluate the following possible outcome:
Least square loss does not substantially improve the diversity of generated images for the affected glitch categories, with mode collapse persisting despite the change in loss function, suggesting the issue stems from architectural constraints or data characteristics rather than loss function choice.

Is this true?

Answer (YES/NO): NO